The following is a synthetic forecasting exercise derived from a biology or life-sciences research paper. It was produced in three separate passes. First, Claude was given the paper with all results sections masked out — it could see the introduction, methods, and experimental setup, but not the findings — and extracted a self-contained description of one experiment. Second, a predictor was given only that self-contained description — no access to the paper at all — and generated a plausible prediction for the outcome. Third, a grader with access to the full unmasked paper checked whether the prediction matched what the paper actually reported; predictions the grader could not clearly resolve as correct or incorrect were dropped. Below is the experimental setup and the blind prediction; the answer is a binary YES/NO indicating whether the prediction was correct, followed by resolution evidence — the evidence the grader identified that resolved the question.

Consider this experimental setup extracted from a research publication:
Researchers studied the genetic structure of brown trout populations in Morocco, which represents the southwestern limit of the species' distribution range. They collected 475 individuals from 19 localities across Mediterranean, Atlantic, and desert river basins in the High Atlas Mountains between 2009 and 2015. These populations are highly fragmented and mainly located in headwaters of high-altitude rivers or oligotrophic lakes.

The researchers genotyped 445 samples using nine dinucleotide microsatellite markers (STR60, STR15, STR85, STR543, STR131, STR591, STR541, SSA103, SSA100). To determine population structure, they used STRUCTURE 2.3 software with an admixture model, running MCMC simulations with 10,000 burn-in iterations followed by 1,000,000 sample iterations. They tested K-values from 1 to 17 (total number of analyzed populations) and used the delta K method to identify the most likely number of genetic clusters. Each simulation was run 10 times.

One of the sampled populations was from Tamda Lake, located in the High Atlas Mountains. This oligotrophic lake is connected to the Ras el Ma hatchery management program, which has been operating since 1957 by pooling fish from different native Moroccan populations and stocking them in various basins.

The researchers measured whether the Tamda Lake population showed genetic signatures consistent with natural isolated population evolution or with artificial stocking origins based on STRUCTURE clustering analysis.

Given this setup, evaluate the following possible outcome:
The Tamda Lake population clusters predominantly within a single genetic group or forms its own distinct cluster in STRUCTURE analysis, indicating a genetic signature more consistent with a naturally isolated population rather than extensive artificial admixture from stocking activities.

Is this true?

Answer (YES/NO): NO